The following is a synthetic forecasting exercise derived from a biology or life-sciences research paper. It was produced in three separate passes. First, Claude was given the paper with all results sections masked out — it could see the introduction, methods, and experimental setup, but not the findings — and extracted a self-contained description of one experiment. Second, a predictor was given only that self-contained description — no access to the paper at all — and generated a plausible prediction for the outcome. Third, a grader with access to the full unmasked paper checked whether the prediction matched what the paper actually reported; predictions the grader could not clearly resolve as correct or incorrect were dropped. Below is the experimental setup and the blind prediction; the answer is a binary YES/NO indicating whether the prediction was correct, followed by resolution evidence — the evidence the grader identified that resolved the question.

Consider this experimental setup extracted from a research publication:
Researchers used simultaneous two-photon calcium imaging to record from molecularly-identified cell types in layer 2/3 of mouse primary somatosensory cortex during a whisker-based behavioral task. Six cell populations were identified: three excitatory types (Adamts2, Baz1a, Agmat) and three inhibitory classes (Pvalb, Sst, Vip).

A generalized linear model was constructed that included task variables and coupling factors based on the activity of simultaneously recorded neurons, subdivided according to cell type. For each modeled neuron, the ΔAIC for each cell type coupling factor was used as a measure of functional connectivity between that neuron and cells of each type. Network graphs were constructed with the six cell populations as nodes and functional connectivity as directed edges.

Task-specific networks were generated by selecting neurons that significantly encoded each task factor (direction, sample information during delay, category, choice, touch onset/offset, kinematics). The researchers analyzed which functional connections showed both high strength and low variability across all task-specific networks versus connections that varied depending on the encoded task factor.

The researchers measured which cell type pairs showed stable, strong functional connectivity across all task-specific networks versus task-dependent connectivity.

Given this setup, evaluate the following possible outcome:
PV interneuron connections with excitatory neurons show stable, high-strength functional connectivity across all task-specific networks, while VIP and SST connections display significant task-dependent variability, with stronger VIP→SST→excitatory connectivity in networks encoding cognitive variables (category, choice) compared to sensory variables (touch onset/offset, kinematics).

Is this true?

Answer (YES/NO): NO